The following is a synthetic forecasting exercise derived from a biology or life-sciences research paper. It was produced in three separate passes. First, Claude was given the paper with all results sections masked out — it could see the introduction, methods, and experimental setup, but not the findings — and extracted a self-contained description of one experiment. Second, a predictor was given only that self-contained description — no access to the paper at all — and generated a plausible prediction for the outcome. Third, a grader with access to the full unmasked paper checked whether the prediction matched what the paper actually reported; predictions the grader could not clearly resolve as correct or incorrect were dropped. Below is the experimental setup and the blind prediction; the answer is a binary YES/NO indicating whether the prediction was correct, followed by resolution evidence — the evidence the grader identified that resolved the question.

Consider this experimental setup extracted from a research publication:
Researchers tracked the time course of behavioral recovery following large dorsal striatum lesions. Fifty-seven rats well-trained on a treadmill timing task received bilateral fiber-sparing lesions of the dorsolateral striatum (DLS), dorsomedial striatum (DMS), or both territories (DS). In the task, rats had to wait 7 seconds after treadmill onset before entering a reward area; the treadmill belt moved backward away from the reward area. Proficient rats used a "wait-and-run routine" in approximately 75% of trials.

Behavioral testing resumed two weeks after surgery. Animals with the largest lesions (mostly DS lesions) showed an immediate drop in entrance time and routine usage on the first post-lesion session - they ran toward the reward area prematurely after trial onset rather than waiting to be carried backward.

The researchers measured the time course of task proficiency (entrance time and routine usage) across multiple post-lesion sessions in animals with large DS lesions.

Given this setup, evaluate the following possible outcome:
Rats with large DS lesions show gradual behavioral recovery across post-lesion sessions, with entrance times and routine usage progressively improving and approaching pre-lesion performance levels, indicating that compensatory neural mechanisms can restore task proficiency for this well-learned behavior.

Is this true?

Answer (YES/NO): YES